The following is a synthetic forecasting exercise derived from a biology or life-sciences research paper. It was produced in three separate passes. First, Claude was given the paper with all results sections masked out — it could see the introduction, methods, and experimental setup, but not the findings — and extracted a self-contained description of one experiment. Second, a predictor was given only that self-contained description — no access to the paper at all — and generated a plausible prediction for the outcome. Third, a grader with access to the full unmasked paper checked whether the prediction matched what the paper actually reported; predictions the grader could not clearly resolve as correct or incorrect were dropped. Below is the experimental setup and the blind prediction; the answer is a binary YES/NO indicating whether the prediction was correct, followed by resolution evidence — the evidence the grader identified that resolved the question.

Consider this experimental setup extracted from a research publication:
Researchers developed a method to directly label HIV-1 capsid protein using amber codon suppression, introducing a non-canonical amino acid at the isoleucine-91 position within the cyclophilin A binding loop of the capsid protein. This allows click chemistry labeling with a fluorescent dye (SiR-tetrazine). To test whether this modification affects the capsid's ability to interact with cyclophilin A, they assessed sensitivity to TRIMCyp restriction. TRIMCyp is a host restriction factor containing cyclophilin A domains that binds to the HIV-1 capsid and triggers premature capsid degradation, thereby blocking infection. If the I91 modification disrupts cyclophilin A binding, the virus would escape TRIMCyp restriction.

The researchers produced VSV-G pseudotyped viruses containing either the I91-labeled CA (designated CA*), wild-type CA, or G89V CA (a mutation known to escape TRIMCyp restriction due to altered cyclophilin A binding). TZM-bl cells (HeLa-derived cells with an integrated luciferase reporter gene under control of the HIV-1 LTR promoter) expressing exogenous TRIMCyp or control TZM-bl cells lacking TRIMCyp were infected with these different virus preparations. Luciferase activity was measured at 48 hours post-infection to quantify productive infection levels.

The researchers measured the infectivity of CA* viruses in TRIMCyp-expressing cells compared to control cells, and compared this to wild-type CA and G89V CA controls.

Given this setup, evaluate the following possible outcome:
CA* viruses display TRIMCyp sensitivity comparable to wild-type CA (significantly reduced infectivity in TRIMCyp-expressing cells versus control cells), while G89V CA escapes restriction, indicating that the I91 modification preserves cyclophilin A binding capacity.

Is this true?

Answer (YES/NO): YES